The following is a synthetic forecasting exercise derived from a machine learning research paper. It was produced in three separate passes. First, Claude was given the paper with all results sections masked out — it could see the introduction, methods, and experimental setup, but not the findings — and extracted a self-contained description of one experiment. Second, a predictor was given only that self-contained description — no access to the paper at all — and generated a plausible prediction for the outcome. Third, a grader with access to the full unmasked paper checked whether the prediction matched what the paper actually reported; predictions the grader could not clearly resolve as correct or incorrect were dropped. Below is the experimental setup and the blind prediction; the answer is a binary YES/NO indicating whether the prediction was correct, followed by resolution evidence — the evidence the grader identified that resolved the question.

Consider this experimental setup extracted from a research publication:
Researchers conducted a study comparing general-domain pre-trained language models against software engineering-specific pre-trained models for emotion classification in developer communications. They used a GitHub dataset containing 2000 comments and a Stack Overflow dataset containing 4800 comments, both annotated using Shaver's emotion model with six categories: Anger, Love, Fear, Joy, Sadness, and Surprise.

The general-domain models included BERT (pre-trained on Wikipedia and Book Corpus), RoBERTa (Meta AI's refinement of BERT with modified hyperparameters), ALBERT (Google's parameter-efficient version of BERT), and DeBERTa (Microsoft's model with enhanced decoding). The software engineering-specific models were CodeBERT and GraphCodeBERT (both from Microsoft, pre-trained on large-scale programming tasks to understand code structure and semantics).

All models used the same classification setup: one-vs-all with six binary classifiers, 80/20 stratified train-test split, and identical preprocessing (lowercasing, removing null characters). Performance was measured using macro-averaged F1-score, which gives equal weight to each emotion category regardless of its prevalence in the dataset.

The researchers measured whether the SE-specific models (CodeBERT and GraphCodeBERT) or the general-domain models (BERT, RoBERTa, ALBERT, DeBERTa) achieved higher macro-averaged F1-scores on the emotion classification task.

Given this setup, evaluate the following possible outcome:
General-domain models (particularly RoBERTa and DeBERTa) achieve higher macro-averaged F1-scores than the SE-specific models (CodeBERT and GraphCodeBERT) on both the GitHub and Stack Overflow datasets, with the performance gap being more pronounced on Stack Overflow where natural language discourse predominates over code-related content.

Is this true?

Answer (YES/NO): NO